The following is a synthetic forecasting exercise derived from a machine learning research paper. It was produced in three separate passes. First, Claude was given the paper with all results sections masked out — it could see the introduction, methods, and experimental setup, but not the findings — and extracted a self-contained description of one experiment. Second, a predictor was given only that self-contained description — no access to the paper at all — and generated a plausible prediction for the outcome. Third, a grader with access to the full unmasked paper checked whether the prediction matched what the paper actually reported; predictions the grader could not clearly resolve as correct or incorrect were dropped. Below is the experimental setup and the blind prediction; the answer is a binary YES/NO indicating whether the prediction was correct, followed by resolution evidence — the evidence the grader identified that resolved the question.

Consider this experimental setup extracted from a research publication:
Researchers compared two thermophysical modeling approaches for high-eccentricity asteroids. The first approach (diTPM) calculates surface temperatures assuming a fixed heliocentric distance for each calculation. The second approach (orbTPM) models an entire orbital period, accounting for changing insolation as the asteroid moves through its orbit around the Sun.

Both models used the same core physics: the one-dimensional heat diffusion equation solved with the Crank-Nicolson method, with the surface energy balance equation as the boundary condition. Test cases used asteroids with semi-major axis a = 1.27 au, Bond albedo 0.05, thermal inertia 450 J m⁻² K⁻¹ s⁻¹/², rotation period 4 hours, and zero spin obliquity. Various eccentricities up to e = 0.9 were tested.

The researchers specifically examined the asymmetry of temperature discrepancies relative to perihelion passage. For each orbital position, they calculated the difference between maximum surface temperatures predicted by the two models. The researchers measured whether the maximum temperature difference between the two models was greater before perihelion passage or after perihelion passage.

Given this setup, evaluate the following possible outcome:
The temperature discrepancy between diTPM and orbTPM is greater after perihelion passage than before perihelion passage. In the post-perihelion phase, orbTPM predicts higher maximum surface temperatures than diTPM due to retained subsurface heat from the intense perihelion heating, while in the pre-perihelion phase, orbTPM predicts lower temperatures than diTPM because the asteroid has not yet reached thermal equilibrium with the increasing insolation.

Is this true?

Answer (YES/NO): NO